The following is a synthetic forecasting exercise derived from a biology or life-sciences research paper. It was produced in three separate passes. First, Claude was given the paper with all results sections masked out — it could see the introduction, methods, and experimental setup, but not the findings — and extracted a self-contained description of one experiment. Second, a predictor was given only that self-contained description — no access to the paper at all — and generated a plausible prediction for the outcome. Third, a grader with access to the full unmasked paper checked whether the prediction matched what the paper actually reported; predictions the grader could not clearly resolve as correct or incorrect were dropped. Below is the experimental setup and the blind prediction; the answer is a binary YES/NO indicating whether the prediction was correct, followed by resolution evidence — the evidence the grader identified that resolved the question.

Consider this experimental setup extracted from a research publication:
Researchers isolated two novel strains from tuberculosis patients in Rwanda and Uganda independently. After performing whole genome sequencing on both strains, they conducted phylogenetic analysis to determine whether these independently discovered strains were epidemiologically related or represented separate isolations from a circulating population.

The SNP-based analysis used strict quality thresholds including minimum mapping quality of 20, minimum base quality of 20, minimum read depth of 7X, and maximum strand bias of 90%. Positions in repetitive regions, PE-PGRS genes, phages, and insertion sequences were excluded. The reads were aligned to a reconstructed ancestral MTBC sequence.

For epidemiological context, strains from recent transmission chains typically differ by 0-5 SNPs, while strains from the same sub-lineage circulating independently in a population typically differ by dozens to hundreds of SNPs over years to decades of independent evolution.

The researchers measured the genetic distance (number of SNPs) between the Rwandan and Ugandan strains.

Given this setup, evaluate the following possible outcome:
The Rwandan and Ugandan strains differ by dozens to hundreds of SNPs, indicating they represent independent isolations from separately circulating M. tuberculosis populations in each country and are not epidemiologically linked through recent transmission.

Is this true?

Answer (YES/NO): YES